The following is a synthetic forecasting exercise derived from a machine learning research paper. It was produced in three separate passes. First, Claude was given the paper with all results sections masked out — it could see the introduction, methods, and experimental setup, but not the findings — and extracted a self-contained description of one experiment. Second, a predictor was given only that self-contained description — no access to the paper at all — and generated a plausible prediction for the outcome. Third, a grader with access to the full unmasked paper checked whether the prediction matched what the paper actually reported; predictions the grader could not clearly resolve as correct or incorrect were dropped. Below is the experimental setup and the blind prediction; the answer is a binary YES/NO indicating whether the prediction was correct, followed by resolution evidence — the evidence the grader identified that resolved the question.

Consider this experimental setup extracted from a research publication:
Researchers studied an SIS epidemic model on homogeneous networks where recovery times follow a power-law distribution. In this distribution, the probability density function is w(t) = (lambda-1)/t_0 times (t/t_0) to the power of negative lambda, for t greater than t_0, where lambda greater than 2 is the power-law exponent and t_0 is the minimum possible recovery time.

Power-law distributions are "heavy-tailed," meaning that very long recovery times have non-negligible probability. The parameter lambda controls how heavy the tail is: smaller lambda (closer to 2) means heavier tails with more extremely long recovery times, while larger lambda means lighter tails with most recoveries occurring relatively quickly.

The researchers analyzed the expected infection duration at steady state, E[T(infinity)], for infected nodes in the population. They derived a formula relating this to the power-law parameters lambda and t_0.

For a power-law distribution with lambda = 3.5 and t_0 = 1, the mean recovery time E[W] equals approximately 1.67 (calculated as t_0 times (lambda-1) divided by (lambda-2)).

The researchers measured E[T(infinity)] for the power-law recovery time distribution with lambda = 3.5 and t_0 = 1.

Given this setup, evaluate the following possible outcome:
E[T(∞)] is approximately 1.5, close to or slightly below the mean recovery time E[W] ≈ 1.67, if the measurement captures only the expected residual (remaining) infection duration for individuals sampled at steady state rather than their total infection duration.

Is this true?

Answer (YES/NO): YES